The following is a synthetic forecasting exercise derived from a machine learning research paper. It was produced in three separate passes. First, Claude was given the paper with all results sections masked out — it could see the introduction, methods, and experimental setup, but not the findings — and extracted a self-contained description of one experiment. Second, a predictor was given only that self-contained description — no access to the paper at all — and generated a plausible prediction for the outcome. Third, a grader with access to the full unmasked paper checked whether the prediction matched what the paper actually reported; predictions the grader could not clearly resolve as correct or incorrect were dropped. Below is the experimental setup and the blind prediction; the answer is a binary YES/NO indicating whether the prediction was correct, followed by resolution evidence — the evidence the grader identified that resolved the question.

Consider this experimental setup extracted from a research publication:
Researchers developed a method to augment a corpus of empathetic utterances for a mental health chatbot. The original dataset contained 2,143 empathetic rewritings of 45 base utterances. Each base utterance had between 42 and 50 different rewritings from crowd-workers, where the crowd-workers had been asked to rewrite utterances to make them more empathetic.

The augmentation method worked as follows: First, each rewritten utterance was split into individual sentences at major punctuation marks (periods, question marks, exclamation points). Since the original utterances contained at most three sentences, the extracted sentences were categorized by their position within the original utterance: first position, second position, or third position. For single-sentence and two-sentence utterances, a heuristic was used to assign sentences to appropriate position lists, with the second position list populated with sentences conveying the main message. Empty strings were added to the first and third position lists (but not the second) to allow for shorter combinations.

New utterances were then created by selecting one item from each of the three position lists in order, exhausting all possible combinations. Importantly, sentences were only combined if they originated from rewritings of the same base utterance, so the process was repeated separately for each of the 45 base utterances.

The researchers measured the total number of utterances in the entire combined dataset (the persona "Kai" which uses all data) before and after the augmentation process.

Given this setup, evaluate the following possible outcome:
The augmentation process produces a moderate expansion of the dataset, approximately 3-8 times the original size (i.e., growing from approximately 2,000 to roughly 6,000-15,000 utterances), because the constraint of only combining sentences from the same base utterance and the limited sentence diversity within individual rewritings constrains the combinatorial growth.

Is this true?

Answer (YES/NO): NO